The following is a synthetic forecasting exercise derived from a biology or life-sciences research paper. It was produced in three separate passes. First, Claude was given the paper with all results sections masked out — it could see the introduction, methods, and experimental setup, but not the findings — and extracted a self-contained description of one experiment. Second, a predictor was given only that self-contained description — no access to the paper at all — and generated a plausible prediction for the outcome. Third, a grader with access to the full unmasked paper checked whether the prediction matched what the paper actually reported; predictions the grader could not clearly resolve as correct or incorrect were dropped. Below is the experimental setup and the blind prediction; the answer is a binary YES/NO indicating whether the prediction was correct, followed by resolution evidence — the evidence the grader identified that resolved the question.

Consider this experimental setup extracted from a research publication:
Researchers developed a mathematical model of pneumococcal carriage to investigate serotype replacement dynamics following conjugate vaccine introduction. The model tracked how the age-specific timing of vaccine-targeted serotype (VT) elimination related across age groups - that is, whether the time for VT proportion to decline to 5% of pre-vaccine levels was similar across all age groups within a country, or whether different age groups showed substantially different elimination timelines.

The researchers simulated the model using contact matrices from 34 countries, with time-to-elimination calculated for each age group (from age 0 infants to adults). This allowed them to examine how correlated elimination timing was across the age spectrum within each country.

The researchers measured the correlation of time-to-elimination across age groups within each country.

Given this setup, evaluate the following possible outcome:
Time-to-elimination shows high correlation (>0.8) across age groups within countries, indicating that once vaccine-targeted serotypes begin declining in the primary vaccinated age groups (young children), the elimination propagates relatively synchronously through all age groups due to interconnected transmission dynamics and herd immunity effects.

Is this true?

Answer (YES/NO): NO